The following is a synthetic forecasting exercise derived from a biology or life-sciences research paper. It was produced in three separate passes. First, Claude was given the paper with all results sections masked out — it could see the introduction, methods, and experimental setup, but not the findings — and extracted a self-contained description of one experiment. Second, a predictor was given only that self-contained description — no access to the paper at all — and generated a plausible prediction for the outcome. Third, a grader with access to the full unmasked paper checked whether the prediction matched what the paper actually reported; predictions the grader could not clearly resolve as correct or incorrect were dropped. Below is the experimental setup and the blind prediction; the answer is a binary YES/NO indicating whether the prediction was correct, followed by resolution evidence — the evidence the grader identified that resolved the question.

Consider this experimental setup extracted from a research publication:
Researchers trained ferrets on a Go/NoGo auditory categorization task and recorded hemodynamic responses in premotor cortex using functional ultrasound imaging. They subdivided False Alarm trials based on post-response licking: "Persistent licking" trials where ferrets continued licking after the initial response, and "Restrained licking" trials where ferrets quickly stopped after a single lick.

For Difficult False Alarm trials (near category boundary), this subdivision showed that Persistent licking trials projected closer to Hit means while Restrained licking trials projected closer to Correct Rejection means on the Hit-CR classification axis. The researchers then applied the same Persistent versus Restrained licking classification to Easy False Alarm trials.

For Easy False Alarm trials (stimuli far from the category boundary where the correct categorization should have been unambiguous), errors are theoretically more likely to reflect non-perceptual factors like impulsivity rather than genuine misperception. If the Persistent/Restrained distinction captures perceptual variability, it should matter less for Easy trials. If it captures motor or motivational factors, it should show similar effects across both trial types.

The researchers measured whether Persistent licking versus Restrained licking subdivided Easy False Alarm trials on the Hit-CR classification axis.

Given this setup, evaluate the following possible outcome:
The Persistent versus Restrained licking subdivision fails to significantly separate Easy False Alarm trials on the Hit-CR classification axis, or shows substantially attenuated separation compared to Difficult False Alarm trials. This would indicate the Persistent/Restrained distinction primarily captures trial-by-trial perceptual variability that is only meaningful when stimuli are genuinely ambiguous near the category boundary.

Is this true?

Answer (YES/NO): YES